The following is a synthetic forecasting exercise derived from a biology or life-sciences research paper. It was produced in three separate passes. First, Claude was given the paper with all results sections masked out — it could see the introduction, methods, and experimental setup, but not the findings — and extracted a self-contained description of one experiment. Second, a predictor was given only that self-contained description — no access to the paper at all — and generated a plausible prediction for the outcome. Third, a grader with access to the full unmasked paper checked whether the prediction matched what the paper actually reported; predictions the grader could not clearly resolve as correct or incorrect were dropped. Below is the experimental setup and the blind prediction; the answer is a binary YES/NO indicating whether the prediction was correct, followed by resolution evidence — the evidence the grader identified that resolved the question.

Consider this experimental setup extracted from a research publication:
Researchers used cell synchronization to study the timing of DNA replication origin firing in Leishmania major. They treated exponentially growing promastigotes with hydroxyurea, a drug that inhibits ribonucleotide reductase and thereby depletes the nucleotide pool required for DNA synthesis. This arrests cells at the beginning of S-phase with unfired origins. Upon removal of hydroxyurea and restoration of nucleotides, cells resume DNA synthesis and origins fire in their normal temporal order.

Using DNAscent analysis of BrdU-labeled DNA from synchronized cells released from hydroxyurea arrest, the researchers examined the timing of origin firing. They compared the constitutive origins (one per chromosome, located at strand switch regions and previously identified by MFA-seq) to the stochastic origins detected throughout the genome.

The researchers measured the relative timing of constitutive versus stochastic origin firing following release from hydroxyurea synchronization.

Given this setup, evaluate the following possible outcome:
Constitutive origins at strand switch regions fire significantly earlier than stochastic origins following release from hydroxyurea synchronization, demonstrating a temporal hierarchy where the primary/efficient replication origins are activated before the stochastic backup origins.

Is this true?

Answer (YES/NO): YES